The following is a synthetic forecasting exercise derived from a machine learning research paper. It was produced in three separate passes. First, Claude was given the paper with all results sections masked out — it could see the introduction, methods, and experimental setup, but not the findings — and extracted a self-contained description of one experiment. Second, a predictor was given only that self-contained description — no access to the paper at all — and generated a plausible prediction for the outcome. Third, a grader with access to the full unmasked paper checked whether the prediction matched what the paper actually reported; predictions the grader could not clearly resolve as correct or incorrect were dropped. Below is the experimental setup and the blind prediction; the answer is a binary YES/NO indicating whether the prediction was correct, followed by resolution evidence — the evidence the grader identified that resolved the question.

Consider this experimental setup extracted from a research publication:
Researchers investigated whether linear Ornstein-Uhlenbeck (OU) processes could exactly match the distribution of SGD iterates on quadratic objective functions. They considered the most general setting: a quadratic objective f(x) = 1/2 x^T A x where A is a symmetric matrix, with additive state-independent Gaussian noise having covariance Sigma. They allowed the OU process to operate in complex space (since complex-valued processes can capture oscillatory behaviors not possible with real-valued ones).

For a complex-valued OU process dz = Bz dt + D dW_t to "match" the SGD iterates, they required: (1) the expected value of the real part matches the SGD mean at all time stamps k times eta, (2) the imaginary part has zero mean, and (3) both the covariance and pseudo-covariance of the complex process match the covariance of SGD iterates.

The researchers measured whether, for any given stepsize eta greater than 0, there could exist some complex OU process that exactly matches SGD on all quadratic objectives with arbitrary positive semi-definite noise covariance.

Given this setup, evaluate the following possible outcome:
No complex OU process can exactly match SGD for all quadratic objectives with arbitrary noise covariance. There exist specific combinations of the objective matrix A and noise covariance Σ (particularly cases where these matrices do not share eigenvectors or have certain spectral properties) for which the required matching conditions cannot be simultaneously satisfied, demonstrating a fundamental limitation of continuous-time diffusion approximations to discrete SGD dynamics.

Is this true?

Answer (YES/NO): YES